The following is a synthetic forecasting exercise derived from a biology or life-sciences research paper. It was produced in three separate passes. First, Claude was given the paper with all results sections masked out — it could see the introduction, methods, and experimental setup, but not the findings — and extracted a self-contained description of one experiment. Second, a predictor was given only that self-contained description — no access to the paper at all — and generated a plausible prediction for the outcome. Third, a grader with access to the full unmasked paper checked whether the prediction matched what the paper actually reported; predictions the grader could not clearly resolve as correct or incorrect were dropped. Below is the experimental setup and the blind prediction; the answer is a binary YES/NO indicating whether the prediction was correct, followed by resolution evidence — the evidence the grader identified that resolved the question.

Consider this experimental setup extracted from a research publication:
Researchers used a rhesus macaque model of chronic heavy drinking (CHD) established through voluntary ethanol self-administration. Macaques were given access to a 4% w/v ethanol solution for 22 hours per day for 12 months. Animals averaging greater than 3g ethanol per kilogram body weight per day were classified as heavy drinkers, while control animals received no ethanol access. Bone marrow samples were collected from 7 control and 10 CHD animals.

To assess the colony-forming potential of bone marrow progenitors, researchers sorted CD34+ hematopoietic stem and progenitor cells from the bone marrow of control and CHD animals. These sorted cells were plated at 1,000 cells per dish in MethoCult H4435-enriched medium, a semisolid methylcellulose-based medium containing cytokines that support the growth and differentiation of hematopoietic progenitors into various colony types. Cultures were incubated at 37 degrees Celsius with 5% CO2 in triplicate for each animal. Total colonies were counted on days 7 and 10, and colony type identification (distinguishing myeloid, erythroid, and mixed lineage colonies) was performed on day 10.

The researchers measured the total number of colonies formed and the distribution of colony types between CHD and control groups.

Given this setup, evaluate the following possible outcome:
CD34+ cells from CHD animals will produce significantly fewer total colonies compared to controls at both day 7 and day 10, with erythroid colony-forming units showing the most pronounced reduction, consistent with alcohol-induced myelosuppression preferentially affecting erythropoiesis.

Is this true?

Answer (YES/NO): NO